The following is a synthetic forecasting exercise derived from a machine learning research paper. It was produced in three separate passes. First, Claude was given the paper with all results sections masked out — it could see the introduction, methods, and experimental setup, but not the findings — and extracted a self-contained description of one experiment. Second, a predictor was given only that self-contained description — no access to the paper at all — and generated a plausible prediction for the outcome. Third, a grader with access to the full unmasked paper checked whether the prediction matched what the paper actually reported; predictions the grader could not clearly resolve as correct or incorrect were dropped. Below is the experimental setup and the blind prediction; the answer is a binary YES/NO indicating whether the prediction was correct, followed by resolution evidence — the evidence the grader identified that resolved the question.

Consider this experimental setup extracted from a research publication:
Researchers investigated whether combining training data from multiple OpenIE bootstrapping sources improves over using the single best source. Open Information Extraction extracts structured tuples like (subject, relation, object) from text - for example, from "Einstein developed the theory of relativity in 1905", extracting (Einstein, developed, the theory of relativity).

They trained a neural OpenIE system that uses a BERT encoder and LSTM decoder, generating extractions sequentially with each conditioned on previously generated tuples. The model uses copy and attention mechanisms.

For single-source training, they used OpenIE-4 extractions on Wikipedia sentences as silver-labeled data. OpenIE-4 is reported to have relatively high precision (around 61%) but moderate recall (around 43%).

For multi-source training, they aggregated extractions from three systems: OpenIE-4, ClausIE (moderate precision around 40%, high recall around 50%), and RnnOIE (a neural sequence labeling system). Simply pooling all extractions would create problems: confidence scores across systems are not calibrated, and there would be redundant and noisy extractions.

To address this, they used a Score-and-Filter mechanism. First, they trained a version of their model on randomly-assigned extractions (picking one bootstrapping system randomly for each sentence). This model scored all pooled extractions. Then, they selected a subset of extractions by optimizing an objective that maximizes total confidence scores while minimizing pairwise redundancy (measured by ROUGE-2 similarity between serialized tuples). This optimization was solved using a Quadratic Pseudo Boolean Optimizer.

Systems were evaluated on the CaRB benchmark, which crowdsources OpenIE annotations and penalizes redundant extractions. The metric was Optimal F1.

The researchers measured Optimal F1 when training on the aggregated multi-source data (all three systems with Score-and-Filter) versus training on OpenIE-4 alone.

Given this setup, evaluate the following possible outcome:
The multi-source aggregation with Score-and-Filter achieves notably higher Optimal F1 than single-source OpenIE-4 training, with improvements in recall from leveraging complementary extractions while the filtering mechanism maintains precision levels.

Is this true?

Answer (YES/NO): NO